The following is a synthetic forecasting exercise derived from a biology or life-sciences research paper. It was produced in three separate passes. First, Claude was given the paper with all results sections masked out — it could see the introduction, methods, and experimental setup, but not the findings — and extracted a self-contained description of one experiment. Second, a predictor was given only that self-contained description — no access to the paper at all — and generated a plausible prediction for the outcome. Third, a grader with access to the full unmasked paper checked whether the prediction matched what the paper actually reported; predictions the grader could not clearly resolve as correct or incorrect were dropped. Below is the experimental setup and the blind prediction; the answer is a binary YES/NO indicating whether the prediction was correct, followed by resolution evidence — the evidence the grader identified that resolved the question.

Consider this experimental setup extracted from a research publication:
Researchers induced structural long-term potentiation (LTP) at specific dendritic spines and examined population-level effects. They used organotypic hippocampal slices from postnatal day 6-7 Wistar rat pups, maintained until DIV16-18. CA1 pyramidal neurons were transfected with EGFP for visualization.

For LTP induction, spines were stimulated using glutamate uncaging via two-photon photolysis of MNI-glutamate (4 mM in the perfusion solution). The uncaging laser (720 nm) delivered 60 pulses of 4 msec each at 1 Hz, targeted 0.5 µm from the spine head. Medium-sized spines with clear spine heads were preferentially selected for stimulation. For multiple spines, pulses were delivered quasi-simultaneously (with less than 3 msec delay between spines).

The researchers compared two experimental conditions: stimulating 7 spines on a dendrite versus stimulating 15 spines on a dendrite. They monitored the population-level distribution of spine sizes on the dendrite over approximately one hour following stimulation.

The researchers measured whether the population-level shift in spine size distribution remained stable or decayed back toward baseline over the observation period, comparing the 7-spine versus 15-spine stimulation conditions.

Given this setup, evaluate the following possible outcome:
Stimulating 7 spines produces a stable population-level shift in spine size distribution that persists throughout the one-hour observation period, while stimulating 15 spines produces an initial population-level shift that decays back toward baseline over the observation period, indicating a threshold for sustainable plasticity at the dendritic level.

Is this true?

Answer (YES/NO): NO